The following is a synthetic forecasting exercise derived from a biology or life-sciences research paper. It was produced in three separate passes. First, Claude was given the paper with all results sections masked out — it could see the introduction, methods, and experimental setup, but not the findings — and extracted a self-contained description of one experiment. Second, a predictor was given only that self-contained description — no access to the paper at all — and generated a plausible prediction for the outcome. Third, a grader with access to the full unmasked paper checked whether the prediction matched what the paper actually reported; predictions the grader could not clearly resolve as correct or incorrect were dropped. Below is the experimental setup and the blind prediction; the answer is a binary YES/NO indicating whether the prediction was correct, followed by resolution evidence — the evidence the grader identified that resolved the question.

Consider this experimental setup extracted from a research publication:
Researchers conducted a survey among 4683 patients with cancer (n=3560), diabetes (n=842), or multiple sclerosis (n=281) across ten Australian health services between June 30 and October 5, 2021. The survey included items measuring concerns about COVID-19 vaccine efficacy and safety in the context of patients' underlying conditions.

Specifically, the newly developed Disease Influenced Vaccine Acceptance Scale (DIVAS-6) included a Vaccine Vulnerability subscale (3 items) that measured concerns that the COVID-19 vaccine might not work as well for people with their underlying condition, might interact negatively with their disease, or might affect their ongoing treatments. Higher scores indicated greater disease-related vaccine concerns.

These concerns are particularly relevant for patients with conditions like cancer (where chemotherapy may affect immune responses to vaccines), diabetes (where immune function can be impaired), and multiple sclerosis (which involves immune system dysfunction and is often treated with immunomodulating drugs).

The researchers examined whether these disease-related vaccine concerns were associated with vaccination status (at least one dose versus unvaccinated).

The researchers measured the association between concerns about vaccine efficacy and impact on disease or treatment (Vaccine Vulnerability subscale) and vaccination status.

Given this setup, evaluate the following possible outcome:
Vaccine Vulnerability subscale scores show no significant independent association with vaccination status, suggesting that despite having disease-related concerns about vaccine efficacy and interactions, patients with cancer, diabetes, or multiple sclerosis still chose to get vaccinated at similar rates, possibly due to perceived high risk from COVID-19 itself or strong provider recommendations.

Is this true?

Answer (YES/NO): NO